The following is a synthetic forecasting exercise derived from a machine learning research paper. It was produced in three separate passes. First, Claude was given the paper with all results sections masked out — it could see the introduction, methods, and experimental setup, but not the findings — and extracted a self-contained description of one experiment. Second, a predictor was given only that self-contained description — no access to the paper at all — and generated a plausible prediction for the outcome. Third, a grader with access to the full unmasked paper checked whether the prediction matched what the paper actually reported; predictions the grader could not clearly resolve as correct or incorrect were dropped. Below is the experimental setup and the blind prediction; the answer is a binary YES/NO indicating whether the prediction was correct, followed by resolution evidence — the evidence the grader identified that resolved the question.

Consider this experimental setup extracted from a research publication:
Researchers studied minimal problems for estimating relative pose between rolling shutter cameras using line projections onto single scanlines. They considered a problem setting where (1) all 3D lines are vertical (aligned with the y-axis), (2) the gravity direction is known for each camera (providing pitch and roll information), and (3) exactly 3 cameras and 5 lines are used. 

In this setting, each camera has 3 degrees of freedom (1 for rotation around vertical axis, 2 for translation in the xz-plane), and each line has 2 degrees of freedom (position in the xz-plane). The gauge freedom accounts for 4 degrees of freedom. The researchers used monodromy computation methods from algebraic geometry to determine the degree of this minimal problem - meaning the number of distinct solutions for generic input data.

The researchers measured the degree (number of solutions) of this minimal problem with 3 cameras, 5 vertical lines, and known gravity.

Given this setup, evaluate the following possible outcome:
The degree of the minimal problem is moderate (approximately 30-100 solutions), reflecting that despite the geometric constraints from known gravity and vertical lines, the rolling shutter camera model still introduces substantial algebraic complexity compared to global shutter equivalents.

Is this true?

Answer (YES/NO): NO